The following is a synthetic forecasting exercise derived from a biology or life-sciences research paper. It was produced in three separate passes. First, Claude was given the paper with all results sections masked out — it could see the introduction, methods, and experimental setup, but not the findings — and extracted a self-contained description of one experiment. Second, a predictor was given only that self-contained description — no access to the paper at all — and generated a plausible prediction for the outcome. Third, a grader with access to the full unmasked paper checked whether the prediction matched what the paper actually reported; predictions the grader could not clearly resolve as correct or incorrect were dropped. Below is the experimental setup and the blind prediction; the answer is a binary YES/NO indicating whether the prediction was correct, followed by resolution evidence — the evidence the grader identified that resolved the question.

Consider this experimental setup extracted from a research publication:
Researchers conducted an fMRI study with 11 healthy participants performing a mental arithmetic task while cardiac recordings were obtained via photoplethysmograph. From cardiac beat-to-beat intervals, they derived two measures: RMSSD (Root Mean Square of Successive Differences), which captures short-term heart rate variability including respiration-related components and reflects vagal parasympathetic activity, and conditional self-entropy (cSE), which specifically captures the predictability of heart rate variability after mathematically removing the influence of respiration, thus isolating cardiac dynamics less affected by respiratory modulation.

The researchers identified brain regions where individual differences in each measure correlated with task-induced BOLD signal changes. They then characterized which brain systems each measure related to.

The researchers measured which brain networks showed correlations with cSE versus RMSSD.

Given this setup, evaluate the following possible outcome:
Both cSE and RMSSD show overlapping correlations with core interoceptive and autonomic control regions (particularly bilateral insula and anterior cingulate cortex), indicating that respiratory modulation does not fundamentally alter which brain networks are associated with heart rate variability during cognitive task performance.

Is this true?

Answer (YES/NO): NO